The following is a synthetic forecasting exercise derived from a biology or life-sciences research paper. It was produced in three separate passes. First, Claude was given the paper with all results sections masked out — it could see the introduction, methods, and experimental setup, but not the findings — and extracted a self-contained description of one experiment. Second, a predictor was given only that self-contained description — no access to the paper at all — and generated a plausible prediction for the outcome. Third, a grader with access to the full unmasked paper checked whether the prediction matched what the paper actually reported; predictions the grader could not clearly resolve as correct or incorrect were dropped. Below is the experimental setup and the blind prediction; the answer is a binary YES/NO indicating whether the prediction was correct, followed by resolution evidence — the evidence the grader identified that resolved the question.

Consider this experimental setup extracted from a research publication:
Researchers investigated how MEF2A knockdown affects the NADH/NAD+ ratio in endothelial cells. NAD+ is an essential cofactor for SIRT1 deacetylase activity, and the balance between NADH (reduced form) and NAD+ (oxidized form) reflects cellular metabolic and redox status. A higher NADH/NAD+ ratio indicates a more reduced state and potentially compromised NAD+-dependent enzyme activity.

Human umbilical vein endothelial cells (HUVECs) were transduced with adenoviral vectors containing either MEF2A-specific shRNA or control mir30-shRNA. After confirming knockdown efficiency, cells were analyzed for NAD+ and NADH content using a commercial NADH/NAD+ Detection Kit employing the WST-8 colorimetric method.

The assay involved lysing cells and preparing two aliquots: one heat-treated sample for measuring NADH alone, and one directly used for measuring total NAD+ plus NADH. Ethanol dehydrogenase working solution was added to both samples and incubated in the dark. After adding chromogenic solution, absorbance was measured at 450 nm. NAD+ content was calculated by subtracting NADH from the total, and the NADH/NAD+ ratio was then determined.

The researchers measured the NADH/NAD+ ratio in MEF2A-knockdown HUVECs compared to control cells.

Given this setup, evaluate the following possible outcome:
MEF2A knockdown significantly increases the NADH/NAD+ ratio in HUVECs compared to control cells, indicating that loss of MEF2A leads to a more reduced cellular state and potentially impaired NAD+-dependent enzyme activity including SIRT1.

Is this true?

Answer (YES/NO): YES